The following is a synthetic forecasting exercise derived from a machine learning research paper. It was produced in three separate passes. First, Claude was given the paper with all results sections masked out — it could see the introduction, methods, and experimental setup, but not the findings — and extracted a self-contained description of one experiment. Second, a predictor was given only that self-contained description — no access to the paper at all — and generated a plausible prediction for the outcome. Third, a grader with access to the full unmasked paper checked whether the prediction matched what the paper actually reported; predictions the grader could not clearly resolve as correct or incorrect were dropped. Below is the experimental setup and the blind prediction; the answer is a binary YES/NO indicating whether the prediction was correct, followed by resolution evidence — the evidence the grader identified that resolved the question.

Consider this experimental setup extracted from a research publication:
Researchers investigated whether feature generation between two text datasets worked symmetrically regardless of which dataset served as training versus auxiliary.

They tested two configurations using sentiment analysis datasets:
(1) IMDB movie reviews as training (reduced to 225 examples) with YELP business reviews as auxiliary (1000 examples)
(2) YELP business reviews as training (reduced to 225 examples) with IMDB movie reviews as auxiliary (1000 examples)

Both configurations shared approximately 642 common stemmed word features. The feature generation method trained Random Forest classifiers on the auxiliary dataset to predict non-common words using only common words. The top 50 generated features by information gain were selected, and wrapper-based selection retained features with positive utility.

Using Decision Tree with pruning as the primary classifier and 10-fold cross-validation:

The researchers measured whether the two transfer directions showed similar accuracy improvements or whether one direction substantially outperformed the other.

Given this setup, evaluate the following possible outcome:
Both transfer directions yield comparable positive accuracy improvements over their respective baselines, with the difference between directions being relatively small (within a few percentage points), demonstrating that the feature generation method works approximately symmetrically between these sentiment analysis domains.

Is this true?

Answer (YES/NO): YES